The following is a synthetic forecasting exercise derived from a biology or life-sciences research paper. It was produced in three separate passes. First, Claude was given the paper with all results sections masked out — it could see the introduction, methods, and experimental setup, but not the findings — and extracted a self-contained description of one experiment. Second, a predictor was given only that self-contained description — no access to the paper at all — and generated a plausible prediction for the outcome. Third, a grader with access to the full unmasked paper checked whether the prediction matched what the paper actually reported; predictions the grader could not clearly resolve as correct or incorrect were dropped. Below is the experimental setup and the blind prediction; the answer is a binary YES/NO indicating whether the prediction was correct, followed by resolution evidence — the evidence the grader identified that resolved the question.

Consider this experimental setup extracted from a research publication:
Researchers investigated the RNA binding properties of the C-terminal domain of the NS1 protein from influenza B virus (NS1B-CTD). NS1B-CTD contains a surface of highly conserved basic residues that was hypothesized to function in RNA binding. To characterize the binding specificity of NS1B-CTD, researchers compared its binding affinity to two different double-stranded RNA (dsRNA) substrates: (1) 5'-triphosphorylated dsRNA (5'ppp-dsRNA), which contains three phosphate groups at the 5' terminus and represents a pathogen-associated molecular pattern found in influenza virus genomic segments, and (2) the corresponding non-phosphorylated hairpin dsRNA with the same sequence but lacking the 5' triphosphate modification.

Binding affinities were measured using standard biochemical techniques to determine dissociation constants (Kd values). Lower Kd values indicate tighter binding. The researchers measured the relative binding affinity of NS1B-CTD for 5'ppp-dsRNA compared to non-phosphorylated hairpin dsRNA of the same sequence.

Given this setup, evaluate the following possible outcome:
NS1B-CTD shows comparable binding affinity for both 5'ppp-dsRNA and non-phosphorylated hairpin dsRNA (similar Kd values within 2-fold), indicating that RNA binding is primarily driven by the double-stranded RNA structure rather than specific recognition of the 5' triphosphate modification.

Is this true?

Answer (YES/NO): NO